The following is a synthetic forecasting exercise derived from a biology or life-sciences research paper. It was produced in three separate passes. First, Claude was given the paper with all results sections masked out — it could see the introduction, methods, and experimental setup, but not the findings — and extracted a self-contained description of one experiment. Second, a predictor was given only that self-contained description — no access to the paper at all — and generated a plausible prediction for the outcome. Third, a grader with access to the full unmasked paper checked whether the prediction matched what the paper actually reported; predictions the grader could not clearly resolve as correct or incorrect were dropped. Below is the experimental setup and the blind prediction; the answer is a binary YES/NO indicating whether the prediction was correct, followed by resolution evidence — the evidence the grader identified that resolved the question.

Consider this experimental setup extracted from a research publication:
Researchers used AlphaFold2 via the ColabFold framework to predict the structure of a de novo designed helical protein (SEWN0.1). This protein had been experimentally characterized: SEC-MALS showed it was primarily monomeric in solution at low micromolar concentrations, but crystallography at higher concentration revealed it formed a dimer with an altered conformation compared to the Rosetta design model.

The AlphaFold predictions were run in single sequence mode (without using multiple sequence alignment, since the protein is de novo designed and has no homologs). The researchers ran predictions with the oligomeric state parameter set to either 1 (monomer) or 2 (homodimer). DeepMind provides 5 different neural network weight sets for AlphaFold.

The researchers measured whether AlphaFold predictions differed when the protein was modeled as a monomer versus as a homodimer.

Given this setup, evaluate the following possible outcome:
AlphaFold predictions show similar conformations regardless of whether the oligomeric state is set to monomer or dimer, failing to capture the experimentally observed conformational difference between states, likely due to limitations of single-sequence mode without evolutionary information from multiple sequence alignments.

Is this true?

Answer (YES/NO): NO